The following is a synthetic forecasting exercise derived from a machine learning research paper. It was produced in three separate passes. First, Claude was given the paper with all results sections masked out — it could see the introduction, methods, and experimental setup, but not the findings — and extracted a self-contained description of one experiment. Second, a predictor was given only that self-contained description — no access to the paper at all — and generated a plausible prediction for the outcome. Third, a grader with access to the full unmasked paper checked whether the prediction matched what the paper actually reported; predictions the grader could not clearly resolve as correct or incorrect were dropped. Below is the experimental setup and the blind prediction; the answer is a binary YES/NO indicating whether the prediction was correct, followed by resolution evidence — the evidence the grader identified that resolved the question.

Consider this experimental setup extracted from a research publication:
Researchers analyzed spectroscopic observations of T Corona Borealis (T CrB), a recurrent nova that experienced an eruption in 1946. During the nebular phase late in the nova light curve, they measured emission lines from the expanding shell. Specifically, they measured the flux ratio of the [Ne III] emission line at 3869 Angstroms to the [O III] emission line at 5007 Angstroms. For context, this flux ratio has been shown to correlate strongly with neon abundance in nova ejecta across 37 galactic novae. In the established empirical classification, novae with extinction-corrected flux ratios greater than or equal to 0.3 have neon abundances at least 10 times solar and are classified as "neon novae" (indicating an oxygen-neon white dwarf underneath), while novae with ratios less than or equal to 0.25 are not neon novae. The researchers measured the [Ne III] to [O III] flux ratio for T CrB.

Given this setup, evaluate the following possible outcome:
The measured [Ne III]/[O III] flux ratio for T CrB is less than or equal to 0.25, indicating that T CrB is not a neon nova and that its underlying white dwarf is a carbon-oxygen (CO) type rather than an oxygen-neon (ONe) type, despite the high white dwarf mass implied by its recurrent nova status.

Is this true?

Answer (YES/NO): NO